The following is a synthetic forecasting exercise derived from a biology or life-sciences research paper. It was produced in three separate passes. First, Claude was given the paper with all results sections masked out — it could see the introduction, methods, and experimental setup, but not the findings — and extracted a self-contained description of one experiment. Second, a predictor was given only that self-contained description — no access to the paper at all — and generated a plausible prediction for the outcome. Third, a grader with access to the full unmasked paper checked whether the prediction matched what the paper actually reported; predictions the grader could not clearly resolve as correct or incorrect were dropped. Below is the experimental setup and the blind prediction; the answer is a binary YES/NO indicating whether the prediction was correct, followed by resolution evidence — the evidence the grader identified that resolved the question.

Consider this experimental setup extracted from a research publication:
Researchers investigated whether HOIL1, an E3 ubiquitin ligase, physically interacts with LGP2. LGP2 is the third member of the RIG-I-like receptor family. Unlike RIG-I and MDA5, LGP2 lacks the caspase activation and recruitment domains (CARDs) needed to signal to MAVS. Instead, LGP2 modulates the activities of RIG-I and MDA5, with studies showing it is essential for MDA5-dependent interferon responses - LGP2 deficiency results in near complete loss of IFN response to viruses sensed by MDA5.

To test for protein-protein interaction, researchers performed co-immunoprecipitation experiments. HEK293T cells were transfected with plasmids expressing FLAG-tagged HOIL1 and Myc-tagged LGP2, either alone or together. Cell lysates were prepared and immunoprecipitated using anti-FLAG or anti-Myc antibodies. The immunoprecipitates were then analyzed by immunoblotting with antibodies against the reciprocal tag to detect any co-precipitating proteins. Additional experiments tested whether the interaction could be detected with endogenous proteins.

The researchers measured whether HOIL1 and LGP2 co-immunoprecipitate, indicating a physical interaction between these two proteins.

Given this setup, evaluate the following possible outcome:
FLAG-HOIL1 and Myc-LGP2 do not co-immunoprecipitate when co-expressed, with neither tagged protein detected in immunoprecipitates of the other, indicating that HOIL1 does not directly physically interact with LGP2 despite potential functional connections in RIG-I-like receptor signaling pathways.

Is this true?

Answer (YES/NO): NO